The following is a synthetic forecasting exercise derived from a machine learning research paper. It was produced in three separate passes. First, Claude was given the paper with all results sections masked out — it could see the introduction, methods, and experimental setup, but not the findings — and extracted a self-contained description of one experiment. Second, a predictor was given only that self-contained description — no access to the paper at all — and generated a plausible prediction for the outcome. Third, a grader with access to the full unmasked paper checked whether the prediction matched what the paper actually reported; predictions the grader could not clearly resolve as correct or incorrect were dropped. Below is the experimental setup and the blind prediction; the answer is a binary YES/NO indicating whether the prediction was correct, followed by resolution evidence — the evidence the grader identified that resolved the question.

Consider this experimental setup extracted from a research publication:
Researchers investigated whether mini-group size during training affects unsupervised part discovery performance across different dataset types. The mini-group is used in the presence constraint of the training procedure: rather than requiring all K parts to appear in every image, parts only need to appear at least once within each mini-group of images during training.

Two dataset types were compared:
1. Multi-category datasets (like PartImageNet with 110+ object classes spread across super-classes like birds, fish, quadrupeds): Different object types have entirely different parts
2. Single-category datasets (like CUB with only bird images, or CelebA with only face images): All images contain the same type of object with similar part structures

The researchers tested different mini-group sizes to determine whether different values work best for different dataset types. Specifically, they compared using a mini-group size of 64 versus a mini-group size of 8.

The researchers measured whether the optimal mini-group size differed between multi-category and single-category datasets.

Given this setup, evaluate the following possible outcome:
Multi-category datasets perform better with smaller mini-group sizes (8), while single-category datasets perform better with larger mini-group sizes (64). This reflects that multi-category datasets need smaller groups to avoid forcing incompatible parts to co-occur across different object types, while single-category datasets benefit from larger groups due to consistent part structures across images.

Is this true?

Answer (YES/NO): NO